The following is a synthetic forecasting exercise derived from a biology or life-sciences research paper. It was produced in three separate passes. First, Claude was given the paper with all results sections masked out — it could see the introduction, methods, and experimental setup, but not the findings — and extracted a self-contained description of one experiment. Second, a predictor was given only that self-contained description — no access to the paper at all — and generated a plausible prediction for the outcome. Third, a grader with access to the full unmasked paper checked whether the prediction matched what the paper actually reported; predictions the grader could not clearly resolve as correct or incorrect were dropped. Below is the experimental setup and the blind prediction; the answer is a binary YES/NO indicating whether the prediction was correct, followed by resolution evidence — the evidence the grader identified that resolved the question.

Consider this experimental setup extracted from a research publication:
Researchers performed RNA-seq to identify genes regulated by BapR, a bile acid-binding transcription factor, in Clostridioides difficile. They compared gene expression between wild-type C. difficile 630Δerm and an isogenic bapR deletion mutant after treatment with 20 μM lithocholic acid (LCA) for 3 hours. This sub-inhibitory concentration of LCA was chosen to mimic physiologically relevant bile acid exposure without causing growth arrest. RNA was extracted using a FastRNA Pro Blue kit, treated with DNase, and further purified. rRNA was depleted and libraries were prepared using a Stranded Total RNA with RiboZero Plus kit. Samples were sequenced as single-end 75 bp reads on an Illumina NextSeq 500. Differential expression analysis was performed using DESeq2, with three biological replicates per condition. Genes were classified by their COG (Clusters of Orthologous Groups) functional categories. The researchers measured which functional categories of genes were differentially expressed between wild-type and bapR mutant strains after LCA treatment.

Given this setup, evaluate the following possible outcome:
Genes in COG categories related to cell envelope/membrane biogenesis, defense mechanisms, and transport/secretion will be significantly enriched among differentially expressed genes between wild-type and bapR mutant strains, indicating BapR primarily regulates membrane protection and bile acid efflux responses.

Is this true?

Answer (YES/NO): NO